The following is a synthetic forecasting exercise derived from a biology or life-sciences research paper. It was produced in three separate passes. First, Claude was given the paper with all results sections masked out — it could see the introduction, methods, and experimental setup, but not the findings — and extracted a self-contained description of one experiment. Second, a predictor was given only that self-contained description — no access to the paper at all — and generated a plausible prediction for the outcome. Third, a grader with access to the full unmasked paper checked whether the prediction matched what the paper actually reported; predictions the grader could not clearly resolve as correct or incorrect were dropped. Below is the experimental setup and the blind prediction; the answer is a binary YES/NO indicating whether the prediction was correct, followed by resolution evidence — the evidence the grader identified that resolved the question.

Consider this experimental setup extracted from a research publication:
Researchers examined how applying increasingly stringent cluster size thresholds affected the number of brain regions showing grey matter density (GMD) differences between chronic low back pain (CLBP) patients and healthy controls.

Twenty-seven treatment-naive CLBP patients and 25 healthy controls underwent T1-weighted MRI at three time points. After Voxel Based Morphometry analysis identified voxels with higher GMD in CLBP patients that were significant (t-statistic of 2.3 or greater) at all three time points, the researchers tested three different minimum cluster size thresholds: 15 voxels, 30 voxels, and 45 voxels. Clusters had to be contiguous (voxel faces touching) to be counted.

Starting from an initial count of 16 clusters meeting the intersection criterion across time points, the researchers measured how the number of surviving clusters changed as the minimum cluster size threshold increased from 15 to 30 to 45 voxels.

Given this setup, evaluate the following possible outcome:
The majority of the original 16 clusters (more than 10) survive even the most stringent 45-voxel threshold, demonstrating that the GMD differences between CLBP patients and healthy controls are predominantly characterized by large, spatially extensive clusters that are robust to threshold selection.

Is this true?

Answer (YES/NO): NO